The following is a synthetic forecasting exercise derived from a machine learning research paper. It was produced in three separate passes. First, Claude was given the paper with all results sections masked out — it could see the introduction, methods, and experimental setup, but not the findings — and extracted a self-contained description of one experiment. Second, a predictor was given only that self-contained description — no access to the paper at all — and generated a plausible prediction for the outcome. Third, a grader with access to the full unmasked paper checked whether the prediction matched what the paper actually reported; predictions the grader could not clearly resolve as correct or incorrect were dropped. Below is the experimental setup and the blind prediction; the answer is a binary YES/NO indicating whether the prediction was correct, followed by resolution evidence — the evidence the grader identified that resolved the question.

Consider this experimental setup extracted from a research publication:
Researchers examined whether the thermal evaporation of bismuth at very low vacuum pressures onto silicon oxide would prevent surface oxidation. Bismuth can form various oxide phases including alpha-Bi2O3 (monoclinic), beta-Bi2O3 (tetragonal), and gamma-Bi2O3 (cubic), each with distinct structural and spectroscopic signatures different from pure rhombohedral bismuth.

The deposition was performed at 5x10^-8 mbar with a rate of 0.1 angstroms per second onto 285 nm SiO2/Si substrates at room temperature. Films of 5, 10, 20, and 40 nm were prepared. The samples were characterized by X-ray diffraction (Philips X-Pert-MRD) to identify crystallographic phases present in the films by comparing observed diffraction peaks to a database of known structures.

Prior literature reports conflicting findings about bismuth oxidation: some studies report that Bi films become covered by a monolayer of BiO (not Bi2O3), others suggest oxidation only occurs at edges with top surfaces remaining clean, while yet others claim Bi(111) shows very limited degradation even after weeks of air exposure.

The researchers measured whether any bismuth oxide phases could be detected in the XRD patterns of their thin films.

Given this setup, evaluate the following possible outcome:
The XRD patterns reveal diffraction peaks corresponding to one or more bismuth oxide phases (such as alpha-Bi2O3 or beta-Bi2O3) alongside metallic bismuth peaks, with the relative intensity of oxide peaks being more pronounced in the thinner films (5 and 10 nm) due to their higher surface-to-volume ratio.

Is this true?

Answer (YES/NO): NO